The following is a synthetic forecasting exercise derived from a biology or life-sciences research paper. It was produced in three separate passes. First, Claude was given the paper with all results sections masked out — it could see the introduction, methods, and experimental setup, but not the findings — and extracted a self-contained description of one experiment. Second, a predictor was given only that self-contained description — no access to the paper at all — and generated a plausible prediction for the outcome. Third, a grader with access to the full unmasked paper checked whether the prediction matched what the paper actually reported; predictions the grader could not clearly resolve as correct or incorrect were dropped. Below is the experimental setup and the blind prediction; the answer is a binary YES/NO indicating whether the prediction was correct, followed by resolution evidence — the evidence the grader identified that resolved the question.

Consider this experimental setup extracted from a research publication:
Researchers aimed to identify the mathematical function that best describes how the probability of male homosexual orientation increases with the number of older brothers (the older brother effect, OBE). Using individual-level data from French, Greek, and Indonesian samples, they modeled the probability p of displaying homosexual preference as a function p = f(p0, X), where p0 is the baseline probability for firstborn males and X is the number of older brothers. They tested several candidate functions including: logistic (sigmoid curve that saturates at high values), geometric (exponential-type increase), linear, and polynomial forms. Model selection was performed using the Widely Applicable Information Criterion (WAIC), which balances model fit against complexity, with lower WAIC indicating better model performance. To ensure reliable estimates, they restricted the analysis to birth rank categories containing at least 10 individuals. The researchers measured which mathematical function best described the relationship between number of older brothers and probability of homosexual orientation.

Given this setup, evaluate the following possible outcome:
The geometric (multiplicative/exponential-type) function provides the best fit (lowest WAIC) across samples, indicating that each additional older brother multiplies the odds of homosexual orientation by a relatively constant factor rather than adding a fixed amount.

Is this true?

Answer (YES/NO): NO